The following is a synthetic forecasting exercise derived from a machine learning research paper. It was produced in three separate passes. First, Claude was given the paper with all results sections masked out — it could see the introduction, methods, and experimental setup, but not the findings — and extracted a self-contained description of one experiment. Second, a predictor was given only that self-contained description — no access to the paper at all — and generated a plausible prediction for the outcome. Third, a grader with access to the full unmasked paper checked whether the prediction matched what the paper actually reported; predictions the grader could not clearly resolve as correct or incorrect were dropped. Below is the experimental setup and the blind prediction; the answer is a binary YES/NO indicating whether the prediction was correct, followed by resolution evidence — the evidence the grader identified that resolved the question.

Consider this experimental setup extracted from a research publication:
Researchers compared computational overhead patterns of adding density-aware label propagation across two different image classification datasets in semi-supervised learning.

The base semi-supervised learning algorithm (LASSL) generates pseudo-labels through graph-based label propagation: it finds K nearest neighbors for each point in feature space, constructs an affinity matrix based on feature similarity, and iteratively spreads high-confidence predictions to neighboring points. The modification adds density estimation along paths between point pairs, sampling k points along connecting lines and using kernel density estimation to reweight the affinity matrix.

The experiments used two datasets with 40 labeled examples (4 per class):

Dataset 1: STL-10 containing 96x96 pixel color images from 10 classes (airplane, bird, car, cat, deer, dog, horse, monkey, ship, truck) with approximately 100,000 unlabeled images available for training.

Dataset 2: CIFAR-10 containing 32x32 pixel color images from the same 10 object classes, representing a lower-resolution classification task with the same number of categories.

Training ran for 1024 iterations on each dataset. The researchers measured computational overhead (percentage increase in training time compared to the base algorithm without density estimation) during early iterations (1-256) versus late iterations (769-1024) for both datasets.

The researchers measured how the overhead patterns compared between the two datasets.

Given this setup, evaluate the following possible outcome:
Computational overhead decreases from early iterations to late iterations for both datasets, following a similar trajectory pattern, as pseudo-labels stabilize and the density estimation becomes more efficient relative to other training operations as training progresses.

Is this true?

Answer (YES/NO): NO